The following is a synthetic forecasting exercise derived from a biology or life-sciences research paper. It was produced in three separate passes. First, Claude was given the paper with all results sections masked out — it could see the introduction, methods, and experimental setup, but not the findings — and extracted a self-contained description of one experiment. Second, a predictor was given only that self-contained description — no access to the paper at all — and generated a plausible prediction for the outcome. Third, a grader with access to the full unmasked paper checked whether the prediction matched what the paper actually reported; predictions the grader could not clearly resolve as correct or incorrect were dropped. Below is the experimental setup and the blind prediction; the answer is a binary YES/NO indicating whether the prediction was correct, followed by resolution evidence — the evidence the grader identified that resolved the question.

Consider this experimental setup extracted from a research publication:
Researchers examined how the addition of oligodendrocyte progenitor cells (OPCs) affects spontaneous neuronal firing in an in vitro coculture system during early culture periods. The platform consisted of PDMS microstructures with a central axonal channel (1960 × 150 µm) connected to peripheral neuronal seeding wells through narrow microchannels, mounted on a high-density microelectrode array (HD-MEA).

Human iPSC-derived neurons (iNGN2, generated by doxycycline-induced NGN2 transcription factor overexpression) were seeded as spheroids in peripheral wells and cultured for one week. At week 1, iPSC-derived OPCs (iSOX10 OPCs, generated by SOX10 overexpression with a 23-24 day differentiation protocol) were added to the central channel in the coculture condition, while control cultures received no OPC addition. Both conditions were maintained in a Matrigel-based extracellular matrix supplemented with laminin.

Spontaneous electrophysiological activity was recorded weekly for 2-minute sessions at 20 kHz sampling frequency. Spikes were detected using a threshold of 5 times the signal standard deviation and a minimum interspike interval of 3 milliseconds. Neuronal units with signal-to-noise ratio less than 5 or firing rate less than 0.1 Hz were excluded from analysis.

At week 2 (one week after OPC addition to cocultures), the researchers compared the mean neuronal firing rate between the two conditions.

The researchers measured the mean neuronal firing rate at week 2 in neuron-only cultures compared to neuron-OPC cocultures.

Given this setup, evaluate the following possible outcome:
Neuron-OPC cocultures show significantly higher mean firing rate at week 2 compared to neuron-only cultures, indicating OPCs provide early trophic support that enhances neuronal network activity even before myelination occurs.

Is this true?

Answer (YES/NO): NO